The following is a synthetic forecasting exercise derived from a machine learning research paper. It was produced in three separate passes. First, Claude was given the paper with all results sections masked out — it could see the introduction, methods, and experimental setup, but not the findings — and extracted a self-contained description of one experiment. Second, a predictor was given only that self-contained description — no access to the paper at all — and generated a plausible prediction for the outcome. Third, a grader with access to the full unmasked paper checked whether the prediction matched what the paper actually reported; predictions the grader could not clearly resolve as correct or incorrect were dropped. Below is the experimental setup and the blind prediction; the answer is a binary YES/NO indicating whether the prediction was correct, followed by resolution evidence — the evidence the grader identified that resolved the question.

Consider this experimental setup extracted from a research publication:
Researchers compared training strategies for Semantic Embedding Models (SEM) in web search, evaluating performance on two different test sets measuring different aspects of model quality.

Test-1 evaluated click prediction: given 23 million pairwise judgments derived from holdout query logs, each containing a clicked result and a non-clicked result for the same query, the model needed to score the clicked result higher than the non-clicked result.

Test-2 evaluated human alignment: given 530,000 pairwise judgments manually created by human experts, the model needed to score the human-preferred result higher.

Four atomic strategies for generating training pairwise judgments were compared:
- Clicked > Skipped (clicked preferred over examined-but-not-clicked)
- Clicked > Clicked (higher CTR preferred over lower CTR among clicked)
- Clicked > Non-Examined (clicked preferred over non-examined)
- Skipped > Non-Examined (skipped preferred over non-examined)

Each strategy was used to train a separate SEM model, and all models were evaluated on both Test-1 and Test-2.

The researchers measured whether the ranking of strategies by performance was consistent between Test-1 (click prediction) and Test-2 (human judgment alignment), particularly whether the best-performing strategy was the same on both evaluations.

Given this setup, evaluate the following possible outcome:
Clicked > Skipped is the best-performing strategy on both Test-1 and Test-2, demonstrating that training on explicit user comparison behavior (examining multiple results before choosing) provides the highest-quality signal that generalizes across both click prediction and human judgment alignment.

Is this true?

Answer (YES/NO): NO